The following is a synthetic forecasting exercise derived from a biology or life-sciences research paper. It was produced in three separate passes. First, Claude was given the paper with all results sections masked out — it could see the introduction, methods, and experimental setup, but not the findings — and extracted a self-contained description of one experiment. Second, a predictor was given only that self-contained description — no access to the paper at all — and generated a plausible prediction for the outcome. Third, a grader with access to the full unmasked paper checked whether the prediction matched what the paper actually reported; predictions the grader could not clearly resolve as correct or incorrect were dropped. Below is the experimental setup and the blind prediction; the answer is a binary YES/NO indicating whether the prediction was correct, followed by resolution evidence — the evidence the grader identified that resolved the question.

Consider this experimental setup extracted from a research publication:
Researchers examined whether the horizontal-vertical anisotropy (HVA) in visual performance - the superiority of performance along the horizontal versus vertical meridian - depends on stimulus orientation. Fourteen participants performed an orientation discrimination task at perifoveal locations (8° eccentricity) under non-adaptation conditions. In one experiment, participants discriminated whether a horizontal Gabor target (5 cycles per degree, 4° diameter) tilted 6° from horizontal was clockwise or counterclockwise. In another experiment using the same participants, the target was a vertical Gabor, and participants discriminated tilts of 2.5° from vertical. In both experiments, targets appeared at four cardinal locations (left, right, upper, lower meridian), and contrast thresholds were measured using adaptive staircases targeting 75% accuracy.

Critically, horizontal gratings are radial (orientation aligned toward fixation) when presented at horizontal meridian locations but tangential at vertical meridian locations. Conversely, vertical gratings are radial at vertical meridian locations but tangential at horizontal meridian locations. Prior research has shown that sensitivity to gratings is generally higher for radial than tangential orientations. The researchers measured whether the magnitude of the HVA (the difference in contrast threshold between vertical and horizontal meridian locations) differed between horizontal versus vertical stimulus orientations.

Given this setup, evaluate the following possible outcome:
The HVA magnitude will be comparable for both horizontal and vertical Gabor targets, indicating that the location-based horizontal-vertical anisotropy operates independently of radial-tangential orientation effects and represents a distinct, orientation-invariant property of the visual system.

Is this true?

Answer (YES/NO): NO